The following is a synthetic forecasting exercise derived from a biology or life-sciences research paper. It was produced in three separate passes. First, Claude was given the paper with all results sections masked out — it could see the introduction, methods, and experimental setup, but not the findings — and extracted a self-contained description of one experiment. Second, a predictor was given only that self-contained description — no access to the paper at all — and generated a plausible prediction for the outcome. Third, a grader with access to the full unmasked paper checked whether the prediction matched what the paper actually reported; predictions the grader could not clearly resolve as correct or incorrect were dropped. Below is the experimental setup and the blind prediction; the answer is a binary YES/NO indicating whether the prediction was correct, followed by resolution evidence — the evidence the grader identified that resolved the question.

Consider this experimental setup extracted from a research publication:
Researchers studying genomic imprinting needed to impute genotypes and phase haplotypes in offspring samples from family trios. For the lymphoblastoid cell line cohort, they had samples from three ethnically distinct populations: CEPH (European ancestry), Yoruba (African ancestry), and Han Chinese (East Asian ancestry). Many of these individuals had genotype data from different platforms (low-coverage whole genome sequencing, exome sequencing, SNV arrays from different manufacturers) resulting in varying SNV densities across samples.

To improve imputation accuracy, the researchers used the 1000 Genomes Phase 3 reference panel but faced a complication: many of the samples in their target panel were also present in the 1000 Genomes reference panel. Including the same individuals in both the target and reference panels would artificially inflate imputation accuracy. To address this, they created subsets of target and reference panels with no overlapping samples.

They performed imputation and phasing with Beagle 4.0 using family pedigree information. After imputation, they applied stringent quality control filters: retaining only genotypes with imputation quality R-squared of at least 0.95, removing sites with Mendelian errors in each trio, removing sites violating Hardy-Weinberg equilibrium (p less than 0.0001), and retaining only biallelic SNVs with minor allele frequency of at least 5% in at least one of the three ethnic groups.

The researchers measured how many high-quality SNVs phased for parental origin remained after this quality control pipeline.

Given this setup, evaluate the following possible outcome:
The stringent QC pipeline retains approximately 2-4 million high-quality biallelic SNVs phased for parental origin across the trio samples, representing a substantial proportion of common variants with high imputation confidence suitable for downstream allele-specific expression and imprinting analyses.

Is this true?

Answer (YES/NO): YES